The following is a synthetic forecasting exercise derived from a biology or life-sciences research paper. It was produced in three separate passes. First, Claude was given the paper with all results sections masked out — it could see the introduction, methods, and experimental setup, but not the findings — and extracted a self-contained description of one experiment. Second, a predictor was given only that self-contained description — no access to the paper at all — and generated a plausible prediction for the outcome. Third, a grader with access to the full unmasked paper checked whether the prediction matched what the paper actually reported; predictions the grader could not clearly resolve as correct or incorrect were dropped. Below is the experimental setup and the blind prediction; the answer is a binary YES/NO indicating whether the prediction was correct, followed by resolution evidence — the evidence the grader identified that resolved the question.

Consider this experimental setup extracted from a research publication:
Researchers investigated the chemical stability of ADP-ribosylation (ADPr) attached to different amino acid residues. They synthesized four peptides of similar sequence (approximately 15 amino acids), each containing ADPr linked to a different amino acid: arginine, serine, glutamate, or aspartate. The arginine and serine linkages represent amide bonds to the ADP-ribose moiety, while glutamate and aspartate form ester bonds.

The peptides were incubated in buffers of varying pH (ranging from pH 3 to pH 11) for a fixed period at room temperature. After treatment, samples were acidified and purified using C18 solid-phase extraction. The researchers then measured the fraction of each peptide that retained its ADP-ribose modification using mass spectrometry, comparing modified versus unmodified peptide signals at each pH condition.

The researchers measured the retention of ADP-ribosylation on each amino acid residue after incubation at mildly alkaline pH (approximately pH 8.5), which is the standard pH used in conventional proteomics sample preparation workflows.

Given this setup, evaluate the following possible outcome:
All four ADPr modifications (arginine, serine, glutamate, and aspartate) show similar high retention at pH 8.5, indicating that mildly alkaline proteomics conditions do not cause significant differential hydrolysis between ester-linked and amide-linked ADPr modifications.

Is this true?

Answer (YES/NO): NO